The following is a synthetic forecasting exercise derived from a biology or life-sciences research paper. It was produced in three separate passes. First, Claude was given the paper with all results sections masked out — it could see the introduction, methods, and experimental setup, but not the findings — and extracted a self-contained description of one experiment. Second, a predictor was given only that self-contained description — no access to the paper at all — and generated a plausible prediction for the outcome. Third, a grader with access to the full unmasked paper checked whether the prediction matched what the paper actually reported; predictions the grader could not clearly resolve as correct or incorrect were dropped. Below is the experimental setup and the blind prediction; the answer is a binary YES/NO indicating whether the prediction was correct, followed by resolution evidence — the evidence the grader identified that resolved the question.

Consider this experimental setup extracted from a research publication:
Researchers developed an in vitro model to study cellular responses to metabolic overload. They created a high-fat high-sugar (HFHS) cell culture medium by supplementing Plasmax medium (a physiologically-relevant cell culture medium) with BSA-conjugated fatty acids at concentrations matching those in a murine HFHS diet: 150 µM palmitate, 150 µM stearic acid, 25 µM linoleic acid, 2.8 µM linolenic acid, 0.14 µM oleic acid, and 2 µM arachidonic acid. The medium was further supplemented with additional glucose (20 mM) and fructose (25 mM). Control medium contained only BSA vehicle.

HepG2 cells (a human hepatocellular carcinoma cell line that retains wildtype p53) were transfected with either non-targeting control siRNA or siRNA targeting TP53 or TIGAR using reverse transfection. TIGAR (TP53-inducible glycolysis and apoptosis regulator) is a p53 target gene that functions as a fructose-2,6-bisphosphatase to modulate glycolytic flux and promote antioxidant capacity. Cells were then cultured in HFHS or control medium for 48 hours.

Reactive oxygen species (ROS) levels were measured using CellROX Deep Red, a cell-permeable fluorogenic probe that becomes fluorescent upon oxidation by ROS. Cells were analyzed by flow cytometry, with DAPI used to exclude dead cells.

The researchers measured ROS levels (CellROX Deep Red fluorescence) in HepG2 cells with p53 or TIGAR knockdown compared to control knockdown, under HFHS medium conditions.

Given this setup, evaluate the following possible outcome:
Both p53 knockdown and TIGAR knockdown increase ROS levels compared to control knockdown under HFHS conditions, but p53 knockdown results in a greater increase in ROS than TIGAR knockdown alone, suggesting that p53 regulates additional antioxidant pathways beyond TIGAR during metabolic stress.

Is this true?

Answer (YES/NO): NO